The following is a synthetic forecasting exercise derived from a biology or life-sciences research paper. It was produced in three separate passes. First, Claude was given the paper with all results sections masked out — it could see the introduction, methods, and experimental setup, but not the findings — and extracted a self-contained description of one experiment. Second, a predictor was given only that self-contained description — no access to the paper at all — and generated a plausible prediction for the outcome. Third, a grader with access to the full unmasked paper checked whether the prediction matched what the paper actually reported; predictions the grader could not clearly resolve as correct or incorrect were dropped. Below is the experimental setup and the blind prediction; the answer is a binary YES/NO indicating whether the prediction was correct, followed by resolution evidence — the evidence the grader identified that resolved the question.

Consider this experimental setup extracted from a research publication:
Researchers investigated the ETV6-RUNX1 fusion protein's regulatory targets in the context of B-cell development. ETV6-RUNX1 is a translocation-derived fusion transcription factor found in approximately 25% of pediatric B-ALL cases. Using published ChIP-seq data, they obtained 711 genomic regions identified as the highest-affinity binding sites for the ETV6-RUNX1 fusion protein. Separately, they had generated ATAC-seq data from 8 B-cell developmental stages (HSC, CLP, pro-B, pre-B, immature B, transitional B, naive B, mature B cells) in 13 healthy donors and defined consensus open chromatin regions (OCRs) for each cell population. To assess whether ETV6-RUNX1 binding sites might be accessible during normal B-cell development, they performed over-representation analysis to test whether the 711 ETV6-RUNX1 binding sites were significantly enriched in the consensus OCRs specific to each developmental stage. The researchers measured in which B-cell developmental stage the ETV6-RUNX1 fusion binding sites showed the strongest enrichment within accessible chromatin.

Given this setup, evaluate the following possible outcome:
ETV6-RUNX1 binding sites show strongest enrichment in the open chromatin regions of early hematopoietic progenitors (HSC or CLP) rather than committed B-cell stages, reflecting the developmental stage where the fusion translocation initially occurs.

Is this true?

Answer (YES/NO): NO